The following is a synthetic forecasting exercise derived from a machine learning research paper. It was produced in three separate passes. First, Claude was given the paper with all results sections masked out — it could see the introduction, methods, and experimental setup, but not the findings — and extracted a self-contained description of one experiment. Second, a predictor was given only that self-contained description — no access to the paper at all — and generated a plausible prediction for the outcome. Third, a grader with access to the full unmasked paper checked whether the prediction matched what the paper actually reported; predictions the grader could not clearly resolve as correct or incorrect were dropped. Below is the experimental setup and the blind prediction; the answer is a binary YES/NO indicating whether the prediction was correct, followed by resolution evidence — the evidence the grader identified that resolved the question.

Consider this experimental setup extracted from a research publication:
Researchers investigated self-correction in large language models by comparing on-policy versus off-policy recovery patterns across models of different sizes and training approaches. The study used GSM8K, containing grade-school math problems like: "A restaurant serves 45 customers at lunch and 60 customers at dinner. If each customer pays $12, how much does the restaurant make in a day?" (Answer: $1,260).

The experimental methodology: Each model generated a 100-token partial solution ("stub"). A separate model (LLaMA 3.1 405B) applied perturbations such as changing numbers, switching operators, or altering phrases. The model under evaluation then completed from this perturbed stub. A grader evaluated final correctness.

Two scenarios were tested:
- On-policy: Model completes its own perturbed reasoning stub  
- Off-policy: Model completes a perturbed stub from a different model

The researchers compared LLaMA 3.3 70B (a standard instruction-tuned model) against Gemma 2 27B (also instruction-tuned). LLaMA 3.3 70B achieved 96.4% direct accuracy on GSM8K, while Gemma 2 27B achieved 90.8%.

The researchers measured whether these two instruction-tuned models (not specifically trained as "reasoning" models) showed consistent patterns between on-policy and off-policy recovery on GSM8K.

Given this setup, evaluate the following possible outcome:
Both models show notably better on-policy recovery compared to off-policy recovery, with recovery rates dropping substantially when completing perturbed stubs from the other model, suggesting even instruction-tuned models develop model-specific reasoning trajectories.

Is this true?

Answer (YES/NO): NO